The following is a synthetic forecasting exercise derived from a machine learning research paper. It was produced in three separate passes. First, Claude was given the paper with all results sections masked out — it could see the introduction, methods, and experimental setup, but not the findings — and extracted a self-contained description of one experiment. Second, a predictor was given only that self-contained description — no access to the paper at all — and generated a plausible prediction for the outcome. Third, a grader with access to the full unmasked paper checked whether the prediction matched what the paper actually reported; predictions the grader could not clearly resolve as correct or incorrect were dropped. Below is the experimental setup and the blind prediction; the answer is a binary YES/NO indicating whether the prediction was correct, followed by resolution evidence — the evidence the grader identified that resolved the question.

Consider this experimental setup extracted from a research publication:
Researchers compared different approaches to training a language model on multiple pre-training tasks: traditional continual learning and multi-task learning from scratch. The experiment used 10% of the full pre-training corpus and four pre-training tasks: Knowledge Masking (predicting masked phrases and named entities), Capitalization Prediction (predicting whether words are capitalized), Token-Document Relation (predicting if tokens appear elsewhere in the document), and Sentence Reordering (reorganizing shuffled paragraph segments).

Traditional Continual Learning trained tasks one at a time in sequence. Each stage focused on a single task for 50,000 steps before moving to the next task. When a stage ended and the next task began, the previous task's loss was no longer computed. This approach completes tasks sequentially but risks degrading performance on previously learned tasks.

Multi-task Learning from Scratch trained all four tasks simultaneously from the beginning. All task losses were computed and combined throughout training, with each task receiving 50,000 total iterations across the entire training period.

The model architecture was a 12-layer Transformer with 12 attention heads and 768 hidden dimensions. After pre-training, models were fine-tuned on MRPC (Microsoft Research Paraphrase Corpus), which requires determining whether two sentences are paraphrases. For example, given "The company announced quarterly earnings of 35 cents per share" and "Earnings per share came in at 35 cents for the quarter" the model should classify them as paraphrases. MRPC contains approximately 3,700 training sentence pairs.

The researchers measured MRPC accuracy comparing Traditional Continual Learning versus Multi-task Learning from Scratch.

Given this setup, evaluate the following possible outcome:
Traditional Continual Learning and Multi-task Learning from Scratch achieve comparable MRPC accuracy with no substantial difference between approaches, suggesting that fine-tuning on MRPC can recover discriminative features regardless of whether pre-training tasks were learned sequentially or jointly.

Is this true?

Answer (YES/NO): NO